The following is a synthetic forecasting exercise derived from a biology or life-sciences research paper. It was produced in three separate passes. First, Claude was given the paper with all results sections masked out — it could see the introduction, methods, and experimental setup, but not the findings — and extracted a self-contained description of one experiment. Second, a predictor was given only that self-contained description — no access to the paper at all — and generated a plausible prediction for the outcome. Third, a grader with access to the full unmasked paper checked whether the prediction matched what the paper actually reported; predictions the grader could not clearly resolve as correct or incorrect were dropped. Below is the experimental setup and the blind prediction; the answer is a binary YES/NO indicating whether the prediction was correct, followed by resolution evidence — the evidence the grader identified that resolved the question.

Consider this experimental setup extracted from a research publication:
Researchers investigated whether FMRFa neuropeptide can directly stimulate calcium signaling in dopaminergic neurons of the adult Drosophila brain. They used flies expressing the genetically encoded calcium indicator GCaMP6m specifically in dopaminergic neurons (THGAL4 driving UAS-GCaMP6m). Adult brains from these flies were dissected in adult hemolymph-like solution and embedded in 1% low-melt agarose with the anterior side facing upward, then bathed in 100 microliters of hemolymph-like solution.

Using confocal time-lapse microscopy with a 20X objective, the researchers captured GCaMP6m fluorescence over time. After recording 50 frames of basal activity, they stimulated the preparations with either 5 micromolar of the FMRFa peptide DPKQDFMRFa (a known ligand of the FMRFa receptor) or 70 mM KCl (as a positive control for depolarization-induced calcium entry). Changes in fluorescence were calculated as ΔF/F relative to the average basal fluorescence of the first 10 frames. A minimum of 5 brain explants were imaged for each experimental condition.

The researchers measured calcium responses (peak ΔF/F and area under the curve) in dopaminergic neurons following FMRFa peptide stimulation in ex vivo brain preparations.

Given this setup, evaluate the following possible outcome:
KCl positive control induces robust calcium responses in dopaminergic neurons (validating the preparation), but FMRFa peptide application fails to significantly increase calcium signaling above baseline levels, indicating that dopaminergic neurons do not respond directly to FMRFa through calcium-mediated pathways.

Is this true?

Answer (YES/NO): NO